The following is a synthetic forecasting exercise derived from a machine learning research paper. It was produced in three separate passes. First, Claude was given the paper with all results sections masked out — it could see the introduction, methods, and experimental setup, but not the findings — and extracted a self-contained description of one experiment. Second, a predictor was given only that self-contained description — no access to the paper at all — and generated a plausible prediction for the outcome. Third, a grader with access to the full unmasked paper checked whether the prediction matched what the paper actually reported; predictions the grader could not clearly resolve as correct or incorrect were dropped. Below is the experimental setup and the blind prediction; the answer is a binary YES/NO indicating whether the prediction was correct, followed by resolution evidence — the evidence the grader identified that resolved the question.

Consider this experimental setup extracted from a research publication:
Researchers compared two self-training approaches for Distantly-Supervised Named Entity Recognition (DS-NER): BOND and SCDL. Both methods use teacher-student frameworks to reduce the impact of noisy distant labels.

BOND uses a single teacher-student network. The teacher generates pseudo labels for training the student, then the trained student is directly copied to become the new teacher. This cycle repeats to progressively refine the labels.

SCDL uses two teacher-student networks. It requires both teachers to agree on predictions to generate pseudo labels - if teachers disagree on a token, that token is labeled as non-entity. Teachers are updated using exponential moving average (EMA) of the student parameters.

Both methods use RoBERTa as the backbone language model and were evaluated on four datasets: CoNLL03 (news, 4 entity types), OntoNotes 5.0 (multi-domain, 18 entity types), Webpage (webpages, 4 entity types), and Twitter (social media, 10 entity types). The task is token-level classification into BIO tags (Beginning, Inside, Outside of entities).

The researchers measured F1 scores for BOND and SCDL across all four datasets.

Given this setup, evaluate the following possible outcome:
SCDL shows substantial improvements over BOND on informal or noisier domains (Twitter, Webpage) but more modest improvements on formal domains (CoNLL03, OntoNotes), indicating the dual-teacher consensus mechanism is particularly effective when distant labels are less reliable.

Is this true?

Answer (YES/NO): NO